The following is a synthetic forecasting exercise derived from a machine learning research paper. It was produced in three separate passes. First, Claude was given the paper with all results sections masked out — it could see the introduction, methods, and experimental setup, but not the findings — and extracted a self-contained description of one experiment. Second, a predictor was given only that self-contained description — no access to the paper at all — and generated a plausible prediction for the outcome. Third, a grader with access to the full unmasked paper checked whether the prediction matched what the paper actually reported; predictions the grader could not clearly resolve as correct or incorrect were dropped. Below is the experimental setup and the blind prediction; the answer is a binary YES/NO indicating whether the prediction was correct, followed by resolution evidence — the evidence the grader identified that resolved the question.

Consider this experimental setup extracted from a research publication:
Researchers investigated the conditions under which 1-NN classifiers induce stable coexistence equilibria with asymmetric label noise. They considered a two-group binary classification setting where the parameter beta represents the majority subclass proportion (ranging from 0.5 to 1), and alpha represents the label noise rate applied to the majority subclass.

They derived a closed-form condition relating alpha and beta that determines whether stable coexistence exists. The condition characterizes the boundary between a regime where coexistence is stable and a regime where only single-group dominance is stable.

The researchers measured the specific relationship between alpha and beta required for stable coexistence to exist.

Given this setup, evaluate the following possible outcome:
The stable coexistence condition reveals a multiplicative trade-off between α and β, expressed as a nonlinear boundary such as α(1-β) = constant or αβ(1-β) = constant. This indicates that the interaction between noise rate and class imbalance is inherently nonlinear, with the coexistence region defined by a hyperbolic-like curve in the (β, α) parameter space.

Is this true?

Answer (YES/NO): NO